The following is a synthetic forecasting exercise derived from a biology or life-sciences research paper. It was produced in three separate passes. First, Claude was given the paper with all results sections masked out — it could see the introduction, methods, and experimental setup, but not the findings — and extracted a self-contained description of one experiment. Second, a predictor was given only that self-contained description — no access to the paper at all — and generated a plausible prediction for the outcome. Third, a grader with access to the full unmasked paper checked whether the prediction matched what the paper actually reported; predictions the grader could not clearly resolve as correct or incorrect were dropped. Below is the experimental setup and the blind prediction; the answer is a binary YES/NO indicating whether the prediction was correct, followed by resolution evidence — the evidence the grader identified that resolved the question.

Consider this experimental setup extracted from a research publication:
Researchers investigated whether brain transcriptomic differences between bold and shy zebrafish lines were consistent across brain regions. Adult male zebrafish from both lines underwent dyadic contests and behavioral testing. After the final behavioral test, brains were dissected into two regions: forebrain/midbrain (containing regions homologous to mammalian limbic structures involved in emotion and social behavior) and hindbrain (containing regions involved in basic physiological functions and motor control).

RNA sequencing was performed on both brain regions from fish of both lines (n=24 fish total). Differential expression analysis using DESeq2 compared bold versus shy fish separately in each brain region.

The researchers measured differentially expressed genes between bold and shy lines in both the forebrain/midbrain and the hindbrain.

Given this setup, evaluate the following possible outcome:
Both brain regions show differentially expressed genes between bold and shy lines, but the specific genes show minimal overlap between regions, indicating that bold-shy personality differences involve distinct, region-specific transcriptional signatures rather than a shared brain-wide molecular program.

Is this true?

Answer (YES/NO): YES